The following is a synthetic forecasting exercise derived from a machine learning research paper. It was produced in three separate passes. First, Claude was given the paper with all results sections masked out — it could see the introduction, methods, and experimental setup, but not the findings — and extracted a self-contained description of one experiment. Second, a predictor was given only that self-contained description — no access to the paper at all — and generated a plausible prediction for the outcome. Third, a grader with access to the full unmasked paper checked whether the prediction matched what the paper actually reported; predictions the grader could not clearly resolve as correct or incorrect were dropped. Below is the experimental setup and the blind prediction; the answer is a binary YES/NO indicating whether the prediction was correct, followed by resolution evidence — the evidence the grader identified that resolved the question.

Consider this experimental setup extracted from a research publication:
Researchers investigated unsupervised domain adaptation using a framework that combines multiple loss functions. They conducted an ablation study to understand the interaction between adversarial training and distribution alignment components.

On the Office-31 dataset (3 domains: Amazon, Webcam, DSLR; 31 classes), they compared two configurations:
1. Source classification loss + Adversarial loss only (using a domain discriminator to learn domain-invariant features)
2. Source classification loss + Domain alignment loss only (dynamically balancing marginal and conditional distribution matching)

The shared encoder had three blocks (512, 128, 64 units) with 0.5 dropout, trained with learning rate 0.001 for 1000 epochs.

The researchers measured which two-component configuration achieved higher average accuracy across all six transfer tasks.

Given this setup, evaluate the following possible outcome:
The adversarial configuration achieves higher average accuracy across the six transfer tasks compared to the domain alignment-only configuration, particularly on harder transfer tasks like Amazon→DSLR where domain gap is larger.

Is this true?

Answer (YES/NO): NO